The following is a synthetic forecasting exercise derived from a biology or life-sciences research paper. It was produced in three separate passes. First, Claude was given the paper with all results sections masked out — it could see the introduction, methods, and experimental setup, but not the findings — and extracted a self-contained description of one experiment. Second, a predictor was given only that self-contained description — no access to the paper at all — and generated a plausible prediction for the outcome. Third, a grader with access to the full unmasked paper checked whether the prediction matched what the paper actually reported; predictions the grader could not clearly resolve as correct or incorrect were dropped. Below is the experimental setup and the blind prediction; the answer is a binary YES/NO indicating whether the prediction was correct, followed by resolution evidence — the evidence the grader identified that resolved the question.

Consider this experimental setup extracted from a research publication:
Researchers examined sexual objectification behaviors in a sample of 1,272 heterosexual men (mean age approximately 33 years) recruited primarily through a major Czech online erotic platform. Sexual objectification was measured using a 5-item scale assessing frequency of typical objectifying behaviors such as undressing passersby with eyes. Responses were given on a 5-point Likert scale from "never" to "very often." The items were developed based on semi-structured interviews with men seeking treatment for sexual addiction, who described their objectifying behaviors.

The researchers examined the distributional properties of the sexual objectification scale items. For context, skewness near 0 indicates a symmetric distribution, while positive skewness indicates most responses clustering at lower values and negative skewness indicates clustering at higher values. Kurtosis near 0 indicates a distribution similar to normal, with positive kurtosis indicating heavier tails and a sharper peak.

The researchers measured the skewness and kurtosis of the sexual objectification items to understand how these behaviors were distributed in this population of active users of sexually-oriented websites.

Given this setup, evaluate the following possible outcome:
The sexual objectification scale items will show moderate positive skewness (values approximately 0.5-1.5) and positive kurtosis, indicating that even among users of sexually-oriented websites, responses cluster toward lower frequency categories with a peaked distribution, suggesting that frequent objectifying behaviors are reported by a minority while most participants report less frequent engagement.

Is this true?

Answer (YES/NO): NO